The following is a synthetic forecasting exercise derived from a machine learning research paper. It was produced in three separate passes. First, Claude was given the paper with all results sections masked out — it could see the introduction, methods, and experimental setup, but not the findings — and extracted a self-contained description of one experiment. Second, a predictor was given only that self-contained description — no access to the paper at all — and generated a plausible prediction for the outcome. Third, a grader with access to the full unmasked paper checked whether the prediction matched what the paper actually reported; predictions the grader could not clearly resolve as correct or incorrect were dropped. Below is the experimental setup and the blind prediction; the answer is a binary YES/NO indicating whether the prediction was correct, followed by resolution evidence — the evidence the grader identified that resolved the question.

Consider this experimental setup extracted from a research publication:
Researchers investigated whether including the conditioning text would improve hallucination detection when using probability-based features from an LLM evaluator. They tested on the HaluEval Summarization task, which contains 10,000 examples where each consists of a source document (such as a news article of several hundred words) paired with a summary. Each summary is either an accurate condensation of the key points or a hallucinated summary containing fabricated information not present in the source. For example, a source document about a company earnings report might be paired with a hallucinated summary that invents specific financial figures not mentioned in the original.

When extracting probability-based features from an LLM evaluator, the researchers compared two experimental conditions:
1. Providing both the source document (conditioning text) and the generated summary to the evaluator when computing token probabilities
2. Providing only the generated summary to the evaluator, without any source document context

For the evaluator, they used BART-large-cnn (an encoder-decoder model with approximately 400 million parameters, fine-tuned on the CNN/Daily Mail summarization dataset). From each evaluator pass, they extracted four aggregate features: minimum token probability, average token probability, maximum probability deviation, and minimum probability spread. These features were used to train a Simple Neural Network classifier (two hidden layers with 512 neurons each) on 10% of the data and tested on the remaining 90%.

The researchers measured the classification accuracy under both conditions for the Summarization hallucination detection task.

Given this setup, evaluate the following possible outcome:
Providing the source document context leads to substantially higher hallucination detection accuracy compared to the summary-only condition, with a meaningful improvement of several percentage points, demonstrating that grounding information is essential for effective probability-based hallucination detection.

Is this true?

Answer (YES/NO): NO